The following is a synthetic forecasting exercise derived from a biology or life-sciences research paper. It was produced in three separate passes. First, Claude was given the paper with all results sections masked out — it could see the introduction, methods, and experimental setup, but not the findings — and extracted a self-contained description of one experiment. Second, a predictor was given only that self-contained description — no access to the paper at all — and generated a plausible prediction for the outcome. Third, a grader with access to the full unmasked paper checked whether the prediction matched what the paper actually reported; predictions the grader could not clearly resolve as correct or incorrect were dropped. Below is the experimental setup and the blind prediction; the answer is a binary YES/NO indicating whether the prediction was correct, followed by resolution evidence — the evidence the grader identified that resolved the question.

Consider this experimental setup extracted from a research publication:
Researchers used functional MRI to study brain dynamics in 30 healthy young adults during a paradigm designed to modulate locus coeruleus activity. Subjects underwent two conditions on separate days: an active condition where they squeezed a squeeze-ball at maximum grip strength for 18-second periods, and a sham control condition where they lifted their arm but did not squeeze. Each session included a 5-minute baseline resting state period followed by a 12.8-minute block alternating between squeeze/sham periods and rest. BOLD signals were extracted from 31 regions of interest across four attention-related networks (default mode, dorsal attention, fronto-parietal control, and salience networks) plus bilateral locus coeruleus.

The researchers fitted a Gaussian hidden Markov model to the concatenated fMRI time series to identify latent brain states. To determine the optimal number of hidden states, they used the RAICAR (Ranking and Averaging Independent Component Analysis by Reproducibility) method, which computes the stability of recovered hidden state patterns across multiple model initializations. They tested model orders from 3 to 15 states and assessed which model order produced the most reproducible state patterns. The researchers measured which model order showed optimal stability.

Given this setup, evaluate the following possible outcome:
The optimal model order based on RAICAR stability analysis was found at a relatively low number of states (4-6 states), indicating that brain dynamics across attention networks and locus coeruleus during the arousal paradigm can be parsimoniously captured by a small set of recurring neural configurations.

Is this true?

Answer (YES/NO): YES